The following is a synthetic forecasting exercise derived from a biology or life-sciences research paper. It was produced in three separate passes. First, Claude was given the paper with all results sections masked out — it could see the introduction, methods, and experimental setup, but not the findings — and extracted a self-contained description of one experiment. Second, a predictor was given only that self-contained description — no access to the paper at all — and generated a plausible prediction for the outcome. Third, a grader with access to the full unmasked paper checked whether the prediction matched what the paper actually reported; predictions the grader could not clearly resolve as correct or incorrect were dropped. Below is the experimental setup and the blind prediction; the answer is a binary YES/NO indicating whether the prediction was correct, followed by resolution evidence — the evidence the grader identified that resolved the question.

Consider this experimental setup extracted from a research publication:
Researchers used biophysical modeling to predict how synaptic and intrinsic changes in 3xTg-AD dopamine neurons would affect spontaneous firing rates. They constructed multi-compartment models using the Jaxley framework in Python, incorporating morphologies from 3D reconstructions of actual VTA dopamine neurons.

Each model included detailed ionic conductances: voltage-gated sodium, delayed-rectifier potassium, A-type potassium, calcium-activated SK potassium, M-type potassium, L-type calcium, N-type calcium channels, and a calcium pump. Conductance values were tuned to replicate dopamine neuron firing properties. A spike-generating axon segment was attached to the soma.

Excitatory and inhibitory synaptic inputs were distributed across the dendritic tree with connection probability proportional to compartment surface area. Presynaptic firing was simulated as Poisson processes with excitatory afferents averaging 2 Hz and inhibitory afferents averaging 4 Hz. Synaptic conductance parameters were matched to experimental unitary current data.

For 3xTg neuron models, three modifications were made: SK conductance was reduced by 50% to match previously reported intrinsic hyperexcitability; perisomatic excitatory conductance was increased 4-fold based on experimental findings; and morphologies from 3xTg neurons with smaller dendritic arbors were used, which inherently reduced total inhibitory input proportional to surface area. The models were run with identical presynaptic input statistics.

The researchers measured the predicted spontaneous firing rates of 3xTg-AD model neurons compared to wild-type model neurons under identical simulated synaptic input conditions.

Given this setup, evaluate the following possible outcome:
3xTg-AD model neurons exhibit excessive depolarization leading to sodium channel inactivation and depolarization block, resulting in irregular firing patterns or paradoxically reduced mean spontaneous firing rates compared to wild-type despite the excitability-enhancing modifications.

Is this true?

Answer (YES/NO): NO